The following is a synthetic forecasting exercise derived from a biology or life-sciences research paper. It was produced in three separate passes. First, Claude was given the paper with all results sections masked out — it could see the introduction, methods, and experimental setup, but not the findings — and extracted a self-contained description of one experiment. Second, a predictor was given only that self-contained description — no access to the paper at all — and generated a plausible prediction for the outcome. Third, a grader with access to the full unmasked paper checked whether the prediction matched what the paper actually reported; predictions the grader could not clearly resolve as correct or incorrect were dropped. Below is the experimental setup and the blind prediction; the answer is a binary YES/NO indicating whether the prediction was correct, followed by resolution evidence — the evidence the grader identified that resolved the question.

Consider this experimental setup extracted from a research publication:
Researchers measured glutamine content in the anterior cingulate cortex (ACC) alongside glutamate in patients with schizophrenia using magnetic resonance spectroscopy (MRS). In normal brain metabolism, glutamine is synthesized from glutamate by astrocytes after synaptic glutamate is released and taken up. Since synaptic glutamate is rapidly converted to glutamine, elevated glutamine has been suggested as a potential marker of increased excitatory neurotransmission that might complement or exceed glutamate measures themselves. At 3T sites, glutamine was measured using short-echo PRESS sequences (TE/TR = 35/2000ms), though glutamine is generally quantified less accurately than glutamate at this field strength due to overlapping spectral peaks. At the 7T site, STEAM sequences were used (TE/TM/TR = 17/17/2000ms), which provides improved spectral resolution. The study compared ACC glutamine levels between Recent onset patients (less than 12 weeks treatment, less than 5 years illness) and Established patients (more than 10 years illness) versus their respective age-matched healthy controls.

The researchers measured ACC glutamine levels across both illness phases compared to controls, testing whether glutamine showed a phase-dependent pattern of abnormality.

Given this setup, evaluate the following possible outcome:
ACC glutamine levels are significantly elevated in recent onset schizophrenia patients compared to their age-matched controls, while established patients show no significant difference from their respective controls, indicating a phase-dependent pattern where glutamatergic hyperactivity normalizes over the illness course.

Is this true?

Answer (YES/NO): NO